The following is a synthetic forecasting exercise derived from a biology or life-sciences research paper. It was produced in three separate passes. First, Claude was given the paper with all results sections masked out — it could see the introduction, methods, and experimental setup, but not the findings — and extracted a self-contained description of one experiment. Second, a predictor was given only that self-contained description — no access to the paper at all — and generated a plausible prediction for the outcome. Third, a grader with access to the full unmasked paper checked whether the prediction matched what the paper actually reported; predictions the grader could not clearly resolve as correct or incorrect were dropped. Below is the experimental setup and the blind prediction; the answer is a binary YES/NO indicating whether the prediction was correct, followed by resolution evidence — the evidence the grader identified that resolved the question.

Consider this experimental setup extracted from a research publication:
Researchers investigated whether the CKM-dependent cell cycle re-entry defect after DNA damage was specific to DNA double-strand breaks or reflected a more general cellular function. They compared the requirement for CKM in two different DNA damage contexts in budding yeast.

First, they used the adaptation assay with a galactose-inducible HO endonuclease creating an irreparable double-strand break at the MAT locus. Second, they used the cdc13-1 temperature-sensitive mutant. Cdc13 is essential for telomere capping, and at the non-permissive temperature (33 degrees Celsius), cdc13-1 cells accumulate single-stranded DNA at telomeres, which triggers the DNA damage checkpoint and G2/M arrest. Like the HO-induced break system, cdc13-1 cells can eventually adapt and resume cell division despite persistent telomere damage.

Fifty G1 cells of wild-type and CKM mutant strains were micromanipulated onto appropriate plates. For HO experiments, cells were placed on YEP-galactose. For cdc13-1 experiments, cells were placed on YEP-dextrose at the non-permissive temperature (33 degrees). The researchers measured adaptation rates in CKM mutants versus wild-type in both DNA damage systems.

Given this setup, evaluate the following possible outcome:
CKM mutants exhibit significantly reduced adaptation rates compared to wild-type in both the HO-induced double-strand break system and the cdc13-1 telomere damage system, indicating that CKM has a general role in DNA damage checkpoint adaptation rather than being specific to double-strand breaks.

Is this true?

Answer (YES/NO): YES